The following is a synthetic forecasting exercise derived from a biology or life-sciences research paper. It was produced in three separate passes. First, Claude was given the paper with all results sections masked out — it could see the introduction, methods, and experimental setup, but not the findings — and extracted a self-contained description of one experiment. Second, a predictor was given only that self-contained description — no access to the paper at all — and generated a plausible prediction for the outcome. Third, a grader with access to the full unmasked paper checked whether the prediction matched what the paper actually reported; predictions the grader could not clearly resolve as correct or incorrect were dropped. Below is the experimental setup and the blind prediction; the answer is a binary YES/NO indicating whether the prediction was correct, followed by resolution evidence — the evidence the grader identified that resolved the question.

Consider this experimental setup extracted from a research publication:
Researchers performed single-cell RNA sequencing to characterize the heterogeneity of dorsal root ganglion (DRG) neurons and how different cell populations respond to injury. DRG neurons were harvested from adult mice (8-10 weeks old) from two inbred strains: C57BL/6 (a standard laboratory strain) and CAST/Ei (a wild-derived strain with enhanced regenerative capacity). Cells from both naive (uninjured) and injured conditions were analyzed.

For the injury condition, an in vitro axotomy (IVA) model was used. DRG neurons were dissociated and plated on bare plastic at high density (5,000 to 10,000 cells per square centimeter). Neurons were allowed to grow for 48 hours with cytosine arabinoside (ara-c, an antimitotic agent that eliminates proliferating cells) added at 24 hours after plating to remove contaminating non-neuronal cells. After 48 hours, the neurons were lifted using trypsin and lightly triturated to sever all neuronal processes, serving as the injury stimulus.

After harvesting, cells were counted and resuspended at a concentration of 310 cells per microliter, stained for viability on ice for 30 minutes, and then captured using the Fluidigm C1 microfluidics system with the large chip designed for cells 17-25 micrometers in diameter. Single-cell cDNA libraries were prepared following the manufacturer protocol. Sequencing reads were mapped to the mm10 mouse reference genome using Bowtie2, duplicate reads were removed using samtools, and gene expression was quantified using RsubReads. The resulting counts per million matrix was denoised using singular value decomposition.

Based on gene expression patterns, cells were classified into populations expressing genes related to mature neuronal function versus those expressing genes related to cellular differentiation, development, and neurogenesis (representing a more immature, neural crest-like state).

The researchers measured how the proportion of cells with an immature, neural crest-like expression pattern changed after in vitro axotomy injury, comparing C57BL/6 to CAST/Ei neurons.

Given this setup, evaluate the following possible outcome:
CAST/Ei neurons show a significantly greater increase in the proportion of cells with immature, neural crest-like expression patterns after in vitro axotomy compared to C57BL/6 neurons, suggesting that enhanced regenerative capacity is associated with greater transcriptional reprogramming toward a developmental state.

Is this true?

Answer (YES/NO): NO